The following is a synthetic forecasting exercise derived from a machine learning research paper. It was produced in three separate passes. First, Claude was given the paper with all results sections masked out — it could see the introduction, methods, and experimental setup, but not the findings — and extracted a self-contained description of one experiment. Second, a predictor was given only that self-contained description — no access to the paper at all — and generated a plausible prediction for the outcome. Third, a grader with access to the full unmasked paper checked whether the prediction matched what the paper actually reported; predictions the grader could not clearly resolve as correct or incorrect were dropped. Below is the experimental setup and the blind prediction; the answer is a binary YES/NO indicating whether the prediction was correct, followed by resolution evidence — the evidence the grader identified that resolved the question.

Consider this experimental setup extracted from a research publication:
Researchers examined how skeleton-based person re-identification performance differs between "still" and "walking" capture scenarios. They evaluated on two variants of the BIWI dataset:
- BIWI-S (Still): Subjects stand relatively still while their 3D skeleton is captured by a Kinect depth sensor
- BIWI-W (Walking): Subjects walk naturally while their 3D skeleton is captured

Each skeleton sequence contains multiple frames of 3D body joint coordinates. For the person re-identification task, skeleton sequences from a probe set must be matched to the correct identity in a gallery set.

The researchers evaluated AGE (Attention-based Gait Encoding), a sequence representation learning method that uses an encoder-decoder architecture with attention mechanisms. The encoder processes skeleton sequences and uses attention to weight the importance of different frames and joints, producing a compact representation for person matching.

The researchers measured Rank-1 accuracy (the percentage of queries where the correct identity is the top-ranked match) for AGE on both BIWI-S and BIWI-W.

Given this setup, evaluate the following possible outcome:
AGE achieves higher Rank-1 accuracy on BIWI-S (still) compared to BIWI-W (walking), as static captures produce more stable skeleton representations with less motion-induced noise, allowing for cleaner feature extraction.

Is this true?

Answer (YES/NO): YES